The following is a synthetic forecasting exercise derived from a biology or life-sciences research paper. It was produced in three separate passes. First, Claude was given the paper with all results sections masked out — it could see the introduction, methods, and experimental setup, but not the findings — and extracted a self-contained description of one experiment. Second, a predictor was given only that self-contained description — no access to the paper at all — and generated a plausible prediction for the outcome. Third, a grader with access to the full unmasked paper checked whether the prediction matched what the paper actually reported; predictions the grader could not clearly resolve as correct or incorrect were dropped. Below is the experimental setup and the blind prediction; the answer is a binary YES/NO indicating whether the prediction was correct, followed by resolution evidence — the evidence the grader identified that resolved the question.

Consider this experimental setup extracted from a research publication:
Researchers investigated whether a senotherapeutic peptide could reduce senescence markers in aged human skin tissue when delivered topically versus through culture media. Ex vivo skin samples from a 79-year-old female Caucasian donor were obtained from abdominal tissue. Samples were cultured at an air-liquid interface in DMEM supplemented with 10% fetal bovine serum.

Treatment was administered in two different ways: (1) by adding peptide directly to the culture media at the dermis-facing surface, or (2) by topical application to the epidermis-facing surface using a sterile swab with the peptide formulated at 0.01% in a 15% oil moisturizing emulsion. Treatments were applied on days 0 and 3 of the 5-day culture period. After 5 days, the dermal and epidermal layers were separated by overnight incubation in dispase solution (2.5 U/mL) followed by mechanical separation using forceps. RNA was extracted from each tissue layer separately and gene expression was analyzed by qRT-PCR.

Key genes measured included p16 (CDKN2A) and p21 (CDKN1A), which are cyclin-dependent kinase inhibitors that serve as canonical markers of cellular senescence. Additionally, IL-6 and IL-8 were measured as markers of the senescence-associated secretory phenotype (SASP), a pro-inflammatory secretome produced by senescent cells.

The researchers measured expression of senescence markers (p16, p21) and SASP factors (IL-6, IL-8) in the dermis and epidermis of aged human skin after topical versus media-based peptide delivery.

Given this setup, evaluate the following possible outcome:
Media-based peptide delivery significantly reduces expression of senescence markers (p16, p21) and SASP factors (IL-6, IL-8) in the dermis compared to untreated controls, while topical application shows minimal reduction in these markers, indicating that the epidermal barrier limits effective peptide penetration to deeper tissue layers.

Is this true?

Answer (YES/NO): NO